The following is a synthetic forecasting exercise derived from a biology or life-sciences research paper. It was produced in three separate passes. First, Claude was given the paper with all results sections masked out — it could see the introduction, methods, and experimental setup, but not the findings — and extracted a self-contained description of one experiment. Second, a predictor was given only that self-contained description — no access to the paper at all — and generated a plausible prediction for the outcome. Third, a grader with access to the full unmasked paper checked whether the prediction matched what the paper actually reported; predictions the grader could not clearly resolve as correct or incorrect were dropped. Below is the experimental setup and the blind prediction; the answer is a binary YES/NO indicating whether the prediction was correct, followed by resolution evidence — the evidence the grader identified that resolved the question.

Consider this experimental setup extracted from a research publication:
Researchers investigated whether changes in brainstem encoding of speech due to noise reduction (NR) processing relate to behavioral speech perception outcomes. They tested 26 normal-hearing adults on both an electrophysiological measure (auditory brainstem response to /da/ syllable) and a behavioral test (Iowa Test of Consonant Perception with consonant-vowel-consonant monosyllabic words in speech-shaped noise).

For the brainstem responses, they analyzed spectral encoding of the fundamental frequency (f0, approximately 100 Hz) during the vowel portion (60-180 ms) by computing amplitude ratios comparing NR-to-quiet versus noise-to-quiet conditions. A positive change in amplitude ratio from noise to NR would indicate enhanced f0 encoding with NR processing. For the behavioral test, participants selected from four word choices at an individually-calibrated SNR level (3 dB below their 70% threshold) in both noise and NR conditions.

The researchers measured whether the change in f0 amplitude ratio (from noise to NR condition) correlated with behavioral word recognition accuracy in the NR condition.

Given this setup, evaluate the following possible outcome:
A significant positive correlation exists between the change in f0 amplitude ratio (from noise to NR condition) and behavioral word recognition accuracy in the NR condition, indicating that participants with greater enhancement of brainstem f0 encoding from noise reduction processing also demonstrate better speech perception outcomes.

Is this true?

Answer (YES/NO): YES